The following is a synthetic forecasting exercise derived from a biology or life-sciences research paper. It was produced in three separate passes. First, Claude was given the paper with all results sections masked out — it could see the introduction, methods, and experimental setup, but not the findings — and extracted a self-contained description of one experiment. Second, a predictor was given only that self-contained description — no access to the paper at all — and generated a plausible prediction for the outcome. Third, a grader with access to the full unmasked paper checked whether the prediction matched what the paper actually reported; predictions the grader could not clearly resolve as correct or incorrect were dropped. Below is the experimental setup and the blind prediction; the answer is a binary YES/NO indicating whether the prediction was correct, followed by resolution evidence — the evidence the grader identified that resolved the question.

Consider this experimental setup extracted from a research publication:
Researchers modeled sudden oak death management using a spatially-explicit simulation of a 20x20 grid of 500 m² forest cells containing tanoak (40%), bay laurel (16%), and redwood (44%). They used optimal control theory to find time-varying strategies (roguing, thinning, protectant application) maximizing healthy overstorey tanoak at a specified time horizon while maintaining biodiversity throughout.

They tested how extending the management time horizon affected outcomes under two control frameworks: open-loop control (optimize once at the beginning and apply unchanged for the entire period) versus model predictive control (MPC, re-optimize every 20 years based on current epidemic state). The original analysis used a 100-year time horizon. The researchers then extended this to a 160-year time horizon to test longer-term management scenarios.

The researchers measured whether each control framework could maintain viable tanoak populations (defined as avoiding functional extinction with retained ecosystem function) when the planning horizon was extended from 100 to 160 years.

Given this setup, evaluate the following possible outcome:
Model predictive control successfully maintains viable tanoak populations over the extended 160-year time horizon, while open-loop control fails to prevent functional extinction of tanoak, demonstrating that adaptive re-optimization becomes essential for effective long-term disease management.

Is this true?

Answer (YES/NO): YES